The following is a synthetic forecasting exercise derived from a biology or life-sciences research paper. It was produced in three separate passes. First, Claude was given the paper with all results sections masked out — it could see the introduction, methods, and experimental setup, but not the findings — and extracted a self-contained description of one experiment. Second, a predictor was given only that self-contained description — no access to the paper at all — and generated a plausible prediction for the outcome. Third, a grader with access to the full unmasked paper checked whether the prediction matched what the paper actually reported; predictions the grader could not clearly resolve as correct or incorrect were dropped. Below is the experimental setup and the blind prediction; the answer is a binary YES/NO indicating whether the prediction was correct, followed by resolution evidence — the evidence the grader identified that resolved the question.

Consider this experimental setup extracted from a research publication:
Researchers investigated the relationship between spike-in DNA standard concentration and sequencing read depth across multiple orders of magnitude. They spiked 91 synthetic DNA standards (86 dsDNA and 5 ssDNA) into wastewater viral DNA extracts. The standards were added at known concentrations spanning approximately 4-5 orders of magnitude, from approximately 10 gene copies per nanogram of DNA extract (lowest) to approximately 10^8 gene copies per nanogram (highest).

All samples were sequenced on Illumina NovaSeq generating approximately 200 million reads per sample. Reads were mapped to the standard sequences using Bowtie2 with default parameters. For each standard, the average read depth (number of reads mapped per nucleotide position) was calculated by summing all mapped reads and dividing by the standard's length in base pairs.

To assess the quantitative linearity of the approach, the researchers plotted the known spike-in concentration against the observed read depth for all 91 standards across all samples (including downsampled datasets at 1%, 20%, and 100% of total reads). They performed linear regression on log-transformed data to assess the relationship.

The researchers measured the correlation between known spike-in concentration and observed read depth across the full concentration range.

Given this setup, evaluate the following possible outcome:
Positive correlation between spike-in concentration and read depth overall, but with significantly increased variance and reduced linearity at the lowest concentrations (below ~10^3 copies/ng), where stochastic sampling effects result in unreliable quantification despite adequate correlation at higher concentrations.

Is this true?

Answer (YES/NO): YES